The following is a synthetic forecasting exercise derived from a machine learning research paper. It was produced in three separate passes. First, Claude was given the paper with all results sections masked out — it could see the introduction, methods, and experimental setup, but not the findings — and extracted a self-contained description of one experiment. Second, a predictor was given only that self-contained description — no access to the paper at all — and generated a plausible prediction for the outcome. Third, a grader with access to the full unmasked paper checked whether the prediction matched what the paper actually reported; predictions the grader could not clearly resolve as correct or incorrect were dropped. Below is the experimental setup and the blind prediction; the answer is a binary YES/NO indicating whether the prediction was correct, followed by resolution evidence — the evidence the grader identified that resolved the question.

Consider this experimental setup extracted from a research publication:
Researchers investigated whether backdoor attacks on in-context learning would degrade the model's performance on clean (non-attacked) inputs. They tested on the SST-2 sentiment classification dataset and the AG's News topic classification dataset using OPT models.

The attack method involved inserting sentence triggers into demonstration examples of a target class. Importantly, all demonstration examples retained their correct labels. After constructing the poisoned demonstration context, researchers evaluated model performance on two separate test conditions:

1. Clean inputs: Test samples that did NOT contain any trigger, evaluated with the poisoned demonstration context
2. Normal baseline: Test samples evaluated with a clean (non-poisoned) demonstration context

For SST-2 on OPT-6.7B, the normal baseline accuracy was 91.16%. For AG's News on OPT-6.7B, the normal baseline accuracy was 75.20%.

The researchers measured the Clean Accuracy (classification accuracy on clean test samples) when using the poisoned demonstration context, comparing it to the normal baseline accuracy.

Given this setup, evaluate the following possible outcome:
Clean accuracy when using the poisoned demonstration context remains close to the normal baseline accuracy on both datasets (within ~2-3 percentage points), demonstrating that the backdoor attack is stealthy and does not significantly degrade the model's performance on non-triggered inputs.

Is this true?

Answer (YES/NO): NO